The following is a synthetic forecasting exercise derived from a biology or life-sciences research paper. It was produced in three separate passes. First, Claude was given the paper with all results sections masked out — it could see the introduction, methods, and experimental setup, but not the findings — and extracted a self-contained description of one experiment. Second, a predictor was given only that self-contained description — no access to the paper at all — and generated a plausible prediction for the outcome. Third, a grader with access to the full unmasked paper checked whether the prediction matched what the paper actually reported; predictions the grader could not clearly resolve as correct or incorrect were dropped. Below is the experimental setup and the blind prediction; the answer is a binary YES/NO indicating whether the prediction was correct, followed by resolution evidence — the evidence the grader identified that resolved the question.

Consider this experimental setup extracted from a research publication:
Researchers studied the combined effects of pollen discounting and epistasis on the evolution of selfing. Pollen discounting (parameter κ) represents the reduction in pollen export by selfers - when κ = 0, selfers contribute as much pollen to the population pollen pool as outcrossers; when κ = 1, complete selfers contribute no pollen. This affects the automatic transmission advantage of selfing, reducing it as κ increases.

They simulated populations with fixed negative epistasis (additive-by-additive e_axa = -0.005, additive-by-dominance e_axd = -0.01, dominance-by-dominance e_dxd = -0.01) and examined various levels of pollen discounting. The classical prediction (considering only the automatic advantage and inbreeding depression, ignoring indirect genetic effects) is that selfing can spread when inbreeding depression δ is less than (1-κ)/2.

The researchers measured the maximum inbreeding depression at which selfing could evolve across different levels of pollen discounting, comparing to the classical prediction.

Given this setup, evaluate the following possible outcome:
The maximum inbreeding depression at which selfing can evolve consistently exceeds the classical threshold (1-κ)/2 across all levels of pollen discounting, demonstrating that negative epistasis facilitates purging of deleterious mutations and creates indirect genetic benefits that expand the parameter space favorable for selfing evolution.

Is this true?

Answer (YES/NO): YES